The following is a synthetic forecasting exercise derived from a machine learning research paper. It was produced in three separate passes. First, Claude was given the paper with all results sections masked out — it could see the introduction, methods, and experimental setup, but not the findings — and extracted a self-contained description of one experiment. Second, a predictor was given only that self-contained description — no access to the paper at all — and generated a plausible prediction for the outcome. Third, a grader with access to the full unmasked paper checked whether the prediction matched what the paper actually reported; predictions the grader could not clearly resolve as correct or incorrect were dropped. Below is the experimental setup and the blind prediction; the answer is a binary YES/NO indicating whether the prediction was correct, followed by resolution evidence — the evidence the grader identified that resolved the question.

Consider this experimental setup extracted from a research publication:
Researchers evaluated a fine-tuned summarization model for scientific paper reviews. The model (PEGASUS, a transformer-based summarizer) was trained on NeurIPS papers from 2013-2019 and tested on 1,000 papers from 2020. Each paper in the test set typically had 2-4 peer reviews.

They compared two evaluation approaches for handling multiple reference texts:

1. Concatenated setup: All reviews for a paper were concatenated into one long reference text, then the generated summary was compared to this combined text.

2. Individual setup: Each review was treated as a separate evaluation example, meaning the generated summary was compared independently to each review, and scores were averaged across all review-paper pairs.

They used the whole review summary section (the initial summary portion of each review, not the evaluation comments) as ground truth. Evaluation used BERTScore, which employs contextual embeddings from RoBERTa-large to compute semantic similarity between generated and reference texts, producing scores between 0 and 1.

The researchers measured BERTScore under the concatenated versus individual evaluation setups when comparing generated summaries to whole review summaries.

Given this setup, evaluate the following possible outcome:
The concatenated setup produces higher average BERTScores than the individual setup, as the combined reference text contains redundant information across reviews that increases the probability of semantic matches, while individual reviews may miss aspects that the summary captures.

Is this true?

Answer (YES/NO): NO